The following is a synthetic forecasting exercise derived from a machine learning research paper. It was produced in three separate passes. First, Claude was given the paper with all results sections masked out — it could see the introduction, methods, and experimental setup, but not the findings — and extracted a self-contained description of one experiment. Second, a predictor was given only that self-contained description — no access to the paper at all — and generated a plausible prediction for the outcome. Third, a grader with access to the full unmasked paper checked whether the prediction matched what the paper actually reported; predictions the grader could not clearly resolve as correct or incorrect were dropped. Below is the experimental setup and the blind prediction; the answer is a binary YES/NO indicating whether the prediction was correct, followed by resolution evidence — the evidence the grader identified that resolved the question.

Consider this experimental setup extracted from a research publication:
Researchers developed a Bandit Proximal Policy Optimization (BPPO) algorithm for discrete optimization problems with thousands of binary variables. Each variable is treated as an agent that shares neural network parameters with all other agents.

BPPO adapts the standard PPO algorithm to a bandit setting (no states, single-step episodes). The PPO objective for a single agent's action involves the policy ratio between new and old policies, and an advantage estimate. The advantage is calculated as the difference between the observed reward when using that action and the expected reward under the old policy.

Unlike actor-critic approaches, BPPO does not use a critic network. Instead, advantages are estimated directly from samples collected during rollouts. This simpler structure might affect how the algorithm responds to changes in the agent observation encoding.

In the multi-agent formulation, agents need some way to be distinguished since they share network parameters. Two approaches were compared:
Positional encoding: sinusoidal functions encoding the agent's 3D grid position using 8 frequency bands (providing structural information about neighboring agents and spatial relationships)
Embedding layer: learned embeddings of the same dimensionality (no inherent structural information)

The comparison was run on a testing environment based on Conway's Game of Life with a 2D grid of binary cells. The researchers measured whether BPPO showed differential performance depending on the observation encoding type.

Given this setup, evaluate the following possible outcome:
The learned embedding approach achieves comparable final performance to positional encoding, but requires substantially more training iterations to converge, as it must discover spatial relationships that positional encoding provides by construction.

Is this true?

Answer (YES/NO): NO